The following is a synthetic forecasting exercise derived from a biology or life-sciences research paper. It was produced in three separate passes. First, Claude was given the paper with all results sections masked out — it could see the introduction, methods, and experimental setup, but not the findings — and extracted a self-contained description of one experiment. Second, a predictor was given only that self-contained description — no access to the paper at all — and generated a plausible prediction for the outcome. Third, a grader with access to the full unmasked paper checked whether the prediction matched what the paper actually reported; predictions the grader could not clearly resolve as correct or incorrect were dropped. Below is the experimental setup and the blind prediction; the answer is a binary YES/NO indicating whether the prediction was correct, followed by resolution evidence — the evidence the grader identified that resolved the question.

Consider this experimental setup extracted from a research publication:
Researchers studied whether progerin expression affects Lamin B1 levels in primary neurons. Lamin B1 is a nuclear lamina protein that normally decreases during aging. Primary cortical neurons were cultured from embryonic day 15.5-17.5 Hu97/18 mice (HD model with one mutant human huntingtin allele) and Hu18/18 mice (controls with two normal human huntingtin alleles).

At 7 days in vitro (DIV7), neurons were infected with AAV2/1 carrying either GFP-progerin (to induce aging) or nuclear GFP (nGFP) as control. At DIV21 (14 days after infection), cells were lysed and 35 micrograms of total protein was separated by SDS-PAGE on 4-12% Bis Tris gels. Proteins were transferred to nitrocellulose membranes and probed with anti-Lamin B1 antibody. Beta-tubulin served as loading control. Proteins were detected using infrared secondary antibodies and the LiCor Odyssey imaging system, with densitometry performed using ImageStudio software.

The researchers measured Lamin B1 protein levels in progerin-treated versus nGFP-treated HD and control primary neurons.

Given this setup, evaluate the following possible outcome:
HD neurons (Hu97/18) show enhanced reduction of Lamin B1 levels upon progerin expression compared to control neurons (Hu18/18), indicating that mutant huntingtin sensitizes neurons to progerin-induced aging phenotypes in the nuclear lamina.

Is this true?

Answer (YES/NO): NO